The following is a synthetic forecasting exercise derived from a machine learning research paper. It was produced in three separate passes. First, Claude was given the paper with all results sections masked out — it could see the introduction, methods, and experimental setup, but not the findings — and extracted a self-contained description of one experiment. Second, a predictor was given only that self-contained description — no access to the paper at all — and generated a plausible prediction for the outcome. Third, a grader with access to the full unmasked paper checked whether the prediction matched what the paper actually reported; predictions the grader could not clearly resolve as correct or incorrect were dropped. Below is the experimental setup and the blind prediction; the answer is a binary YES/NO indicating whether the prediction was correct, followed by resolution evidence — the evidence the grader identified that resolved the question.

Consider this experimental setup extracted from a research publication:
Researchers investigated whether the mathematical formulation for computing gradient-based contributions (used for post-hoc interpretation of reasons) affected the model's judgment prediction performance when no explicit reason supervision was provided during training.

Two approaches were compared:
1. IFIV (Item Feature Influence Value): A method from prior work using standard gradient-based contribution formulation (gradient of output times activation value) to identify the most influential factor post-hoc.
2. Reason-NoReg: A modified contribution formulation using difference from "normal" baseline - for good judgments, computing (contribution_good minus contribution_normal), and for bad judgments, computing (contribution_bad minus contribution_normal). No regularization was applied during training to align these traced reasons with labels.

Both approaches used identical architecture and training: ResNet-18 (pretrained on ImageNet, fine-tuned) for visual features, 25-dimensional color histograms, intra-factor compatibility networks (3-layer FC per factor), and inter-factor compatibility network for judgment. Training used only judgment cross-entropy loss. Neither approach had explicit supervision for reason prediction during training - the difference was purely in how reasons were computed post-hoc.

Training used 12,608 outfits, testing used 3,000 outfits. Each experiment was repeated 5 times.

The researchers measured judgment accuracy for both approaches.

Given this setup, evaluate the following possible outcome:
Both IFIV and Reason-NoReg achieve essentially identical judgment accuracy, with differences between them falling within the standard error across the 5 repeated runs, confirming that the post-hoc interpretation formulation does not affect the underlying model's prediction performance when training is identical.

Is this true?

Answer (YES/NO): YES